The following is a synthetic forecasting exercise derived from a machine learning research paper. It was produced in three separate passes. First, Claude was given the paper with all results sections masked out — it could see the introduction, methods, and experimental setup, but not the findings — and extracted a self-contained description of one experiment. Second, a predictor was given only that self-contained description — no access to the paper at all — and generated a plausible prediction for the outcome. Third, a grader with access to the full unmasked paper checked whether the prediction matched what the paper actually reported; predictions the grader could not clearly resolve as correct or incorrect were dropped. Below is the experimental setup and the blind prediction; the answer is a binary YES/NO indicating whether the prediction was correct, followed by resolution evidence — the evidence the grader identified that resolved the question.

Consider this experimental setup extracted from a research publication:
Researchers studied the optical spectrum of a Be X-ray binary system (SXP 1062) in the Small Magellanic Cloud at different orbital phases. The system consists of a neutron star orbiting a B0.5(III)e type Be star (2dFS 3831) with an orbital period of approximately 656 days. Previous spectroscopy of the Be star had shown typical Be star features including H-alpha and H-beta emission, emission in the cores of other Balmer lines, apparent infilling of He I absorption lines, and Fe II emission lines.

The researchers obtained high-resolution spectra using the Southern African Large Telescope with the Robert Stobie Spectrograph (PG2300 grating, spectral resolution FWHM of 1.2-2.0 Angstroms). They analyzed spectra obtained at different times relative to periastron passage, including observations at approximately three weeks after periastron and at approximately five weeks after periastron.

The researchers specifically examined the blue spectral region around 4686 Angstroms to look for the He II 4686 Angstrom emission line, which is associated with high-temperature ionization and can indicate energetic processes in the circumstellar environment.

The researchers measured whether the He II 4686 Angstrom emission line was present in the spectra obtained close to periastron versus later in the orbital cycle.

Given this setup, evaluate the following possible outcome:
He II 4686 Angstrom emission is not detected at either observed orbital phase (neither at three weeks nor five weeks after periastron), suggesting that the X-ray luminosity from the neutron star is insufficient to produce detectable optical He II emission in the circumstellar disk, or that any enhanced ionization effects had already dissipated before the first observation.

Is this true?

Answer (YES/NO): NO